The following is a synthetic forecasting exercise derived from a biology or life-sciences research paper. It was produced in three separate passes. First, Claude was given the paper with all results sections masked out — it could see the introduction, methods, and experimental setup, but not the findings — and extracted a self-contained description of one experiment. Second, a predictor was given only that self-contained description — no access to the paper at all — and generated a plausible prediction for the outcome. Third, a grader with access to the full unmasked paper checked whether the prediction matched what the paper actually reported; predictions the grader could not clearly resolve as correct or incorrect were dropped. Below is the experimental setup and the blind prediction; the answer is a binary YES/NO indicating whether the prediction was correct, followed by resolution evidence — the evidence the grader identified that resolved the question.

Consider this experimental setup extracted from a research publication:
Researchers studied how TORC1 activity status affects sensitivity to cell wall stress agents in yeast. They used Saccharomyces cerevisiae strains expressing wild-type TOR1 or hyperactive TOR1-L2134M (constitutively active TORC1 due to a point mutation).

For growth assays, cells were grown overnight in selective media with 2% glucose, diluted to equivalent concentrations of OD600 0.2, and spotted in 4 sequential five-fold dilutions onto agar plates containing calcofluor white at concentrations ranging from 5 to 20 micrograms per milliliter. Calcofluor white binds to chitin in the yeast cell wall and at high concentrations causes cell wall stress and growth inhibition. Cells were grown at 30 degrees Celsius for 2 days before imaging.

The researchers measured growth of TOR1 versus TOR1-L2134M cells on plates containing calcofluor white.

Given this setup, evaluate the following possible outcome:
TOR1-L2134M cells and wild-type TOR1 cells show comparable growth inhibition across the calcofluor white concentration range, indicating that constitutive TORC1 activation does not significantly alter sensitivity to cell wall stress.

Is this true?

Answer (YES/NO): NO